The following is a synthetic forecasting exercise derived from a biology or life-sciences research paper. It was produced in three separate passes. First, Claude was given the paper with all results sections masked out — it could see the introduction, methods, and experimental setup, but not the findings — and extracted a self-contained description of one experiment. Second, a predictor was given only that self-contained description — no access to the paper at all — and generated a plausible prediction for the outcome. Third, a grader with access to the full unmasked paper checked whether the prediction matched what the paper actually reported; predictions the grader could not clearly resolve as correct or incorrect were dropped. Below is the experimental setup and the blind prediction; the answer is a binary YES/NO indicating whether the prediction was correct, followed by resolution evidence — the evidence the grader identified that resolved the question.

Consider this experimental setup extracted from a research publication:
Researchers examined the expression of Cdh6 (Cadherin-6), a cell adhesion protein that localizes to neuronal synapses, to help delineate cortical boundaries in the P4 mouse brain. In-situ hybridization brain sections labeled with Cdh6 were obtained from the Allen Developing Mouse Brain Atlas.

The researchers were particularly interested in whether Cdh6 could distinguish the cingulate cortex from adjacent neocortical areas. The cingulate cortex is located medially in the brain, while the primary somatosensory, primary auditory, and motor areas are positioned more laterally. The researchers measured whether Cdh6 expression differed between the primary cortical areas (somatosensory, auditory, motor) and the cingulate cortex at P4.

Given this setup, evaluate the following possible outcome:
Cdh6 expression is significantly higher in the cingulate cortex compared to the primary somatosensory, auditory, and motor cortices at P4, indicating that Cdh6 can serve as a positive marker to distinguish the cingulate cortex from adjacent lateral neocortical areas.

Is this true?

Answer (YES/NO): NO